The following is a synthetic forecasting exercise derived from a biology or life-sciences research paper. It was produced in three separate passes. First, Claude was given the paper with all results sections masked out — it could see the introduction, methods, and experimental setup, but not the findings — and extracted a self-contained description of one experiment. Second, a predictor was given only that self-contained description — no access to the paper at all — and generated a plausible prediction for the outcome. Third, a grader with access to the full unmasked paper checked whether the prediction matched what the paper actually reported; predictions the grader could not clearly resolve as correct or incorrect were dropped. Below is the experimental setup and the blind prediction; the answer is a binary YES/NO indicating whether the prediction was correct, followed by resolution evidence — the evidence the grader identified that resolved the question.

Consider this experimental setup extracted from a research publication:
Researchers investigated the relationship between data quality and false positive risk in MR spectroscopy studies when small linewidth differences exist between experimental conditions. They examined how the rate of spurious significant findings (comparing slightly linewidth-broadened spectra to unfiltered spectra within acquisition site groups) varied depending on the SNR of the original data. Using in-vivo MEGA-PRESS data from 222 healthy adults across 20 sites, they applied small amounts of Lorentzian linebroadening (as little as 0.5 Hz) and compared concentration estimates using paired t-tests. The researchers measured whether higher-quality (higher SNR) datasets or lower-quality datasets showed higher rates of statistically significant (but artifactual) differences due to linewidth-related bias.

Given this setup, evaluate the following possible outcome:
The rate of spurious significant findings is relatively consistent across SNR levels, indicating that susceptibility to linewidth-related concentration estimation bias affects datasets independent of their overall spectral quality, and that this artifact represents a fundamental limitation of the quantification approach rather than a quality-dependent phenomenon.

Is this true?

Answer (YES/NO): NO